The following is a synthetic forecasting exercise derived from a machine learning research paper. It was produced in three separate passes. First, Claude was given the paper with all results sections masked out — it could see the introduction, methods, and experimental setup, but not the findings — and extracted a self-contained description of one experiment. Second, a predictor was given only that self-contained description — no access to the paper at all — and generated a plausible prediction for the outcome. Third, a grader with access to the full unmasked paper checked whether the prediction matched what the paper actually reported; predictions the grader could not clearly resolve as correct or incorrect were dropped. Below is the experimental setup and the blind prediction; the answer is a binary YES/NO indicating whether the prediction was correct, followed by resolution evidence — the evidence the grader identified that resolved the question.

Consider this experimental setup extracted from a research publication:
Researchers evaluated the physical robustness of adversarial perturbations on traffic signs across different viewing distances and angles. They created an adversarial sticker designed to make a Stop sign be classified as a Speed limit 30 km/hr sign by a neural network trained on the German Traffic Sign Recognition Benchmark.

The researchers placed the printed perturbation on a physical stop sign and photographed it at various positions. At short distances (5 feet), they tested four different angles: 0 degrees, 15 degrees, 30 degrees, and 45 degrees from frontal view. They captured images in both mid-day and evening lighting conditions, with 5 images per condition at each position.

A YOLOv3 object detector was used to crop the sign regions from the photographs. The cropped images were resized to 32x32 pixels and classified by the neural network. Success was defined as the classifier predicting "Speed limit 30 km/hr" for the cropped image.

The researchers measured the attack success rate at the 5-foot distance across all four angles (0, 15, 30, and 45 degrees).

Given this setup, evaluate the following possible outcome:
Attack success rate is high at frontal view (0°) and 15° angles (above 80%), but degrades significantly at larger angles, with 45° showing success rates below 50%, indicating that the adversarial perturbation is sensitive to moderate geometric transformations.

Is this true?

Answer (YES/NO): NO